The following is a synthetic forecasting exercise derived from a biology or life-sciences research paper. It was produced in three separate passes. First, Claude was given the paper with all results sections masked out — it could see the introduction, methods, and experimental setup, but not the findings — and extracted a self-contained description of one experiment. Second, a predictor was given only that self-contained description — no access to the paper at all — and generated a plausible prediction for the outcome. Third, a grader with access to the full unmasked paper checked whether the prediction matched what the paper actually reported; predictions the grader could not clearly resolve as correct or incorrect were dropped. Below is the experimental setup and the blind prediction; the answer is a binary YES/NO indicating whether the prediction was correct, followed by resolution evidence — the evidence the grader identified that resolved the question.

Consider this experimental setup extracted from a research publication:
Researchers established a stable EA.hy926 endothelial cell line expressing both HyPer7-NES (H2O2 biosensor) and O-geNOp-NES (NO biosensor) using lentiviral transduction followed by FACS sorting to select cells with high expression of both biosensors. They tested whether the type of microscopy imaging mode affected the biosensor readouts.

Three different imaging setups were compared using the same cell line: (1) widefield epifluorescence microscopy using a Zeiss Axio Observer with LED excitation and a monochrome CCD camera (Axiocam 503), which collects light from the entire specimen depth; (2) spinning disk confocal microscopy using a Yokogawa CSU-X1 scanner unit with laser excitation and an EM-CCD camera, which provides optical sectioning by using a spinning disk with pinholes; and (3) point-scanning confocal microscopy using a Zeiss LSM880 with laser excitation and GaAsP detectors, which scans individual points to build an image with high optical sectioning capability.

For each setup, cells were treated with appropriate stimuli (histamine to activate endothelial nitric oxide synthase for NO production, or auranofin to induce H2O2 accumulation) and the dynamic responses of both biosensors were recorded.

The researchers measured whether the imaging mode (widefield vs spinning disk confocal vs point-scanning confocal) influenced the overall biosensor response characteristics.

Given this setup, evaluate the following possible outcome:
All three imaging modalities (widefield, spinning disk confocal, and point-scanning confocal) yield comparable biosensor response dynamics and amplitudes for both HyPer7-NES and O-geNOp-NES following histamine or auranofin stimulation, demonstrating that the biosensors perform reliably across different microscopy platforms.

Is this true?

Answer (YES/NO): NO